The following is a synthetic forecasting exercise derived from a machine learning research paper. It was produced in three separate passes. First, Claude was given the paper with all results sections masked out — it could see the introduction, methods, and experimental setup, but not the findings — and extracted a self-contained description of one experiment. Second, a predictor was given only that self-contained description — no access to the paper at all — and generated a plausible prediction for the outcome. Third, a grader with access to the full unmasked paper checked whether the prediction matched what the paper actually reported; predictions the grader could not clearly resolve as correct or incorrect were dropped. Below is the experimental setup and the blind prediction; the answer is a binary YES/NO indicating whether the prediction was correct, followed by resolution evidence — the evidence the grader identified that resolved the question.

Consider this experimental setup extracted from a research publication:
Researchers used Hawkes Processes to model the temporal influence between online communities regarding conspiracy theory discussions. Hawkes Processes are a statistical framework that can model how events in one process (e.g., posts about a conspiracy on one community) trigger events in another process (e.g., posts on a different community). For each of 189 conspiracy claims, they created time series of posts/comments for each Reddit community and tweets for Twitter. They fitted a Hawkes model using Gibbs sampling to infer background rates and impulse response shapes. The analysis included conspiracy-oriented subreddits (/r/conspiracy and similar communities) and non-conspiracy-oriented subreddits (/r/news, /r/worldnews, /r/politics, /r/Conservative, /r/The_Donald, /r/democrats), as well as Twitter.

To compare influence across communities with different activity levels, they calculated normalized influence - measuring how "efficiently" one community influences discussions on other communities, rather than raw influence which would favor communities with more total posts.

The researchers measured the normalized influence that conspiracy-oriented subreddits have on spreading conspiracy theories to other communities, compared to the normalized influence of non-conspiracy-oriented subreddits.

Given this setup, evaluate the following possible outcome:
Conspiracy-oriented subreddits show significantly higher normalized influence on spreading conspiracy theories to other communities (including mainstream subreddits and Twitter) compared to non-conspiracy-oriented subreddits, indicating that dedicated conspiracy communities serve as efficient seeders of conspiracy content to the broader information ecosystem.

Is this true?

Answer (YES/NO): NO